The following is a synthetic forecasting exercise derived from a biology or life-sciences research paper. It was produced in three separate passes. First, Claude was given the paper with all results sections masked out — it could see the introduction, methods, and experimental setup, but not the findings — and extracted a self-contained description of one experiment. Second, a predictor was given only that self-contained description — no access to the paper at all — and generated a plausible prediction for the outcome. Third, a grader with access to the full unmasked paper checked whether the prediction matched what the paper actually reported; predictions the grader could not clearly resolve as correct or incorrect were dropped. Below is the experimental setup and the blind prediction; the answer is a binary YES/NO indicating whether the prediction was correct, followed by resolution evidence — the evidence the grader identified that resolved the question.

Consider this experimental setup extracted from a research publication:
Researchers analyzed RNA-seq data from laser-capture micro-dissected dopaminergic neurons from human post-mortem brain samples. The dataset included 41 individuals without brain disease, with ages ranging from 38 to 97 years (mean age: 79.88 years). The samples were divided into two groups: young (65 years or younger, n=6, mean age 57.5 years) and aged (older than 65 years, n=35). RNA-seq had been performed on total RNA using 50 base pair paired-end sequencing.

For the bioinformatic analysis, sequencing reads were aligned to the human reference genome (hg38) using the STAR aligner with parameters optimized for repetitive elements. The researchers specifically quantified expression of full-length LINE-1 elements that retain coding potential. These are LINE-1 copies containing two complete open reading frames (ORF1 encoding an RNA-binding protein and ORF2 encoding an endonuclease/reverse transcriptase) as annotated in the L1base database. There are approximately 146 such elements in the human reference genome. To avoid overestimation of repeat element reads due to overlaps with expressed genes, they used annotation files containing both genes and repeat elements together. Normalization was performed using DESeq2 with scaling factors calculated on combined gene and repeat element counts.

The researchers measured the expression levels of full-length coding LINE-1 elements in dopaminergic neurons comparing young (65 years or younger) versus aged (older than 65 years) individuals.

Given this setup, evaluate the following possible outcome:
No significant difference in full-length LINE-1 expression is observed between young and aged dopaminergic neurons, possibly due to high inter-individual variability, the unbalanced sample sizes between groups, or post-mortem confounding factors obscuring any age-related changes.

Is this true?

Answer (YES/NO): NO